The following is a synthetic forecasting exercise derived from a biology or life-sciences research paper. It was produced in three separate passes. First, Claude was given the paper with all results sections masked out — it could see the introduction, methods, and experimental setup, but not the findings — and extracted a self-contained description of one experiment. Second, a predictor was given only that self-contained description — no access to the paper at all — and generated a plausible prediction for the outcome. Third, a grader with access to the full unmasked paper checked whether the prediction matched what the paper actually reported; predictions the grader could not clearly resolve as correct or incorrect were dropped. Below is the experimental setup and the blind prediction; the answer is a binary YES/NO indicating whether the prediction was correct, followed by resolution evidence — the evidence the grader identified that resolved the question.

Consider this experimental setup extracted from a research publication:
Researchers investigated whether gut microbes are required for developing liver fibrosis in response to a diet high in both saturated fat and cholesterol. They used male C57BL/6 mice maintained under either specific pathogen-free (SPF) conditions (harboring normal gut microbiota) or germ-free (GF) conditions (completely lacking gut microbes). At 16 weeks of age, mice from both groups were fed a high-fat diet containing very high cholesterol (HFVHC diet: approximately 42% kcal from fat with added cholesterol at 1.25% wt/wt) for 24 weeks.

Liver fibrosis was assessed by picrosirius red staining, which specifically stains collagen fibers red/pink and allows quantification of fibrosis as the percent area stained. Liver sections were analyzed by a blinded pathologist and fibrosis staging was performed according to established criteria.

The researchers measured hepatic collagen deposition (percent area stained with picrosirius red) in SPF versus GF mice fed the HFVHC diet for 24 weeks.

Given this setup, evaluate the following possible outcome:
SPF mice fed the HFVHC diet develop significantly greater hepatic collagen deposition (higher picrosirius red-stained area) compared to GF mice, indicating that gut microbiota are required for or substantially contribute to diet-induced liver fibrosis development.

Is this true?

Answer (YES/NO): YES